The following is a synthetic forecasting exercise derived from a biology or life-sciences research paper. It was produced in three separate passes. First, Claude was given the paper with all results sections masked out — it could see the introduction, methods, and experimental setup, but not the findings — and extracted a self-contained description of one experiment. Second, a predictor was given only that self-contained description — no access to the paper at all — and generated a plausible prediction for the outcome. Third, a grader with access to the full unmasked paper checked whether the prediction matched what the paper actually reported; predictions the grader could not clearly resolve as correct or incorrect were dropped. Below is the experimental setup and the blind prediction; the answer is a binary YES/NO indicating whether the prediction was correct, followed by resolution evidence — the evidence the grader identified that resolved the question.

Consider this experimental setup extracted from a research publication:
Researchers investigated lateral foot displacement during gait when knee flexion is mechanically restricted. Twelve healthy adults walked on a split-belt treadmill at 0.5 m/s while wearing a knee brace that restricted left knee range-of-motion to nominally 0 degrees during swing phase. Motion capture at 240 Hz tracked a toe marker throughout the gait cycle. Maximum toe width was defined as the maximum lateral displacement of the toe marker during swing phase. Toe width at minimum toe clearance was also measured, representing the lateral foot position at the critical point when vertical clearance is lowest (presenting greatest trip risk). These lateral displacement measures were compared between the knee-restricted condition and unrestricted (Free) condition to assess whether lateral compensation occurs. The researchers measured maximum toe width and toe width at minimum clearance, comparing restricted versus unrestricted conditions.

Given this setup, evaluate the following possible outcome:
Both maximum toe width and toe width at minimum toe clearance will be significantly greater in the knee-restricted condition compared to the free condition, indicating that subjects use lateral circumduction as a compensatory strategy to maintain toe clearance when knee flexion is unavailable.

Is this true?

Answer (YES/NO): NO